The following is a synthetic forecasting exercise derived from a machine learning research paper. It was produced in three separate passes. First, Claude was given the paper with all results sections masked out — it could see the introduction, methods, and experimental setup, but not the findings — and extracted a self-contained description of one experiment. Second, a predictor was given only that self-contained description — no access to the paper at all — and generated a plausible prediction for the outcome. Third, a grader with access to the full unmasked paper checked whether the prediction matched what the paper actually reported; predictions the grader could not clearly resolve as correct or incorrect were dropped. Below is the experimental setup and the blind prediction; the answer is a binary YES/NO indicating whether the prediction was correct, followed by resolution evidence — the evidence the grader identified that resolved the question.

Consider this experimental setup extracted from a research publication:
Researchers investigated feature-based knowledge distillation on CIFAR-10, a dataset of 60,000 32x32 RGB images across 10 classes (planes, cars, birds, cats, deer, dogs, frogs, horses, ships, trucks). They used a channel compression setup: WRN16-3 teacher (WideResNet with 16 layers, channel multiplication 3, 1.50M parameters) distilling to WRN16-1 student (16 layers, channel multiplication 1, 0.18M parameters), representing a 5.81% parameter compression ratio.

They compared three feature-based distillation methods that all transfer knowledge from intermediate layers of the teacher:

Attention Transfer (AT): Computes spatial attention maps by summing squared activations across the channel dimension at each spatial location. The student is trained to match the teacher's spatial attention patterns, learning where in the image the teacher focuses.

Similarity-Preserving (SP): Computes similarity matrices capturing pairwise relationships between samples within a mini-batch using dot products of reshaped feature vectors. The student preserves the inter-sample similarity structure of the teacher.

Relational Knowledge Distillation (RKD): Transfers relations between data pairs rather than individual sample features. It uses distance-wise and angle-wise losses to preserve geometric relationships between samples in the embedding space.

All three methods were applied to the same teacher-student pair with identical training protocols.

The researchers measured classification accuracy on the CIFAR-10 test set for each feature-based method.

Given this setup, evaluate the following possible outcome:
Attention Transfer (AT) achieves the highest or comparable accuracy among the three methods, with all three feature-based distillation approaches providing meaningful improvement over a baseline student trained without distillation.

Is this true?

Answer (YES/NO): YES